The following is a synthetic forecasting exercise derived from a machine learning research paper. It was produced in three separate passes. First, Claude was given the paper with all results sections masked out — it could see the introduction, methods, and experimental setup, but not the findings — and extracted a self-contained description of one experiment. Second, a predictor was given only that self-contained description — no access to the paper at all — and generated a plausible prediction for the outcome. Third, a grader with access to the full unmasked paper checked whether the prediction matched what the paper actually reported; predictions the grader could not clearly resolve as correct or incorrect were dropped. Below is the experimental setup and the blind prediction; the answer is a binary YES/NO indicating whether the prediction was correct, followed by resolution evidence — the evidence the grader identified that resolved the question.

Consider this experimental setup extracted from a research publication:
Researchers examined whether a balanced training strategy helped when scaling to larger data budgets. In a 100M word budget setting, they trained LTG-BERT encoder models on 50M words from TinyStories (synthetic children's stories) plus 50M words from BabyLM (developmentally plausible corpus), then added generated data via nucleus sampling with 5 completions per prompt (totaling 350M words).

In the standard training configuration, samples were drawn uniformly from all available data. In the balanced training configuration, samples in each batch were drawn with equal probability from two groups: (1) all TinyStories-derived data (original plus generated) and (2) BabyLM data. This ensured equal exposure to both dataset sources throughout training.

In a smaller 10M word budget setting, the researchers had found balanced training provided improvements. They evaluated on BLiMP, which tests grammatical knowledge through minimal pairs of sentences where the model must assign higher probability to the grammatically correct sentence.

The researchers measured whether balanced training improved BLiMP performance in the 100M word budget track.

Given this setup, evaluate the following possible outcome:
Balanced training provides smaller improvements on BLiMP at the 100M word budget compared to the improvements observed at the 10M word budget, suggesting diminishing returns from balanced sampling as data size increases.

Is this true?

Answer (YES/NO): NO